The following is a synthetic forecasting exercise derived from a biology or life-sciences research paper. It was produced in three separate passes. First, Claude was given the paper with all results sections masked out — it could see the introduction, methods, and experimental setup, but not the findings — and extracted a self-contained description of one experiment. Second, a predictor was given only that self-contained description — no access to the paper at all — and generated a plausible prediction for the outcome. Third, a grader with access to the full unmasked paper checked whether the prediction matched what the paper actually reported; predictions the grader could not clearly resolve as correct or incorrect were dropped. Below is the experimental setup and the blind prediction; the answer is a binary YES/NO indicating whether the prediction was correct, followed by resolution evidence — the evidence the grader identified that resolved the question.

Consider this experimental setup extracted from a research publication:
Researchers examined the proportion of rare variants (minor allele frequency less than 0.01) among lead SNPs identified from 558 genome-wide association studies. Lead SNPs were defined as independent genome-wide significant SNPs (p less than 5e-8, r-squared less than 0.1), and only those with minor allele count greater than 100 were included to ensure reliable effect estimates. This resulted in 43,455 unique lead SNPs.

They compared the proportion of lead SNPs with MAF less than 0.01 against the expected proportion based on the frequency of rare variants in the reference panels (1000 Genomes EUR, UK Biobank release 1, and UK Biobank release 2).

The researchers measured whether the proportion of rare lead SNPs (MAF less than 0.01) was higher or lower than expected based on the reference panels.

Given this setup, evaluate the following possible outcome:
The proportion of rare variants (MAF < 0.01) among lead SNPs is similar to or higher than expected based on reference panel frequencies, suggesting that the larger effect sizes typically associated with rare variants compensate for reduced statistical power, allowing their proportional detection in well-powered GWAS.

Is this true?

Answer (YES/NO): NO